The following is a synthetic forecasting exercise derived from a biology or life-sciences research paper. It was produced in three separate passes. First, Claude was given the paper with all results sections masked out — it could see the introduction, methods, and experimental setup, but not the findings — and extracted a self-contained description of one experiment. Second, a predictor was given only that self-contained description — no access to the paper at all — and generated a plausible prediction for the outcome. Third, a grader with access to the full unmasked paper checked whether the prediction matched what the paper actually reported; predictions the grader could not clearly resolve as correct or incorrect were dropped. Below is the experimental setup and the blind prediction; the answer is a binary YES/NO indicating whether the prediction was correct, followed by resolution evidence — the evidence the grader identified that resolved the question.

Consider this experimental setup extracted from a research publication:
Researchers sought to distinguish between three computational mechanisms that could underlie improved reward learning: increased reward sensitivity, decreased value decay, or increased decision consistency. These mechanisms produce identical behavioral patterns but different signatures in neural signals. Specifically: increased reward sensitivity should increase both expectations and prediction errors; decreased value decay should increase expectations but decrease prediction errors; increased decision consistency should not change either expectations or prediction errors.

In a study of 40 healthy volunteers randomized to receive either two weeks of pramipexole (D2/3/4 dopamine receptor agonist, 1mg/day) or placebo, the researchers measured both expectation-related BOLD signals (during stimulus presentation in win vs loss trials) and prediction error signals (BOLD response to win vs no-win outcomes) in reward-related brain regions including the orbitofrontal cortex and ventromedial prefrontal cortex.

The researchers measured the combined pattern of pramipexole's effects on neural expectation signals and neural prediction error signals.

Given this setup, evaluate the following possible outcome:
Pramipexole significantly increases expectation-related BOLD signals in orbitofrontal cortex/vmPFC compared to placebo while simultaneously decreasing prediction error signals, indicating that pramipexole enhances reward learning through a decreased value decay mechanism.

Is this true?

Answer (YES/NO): YES